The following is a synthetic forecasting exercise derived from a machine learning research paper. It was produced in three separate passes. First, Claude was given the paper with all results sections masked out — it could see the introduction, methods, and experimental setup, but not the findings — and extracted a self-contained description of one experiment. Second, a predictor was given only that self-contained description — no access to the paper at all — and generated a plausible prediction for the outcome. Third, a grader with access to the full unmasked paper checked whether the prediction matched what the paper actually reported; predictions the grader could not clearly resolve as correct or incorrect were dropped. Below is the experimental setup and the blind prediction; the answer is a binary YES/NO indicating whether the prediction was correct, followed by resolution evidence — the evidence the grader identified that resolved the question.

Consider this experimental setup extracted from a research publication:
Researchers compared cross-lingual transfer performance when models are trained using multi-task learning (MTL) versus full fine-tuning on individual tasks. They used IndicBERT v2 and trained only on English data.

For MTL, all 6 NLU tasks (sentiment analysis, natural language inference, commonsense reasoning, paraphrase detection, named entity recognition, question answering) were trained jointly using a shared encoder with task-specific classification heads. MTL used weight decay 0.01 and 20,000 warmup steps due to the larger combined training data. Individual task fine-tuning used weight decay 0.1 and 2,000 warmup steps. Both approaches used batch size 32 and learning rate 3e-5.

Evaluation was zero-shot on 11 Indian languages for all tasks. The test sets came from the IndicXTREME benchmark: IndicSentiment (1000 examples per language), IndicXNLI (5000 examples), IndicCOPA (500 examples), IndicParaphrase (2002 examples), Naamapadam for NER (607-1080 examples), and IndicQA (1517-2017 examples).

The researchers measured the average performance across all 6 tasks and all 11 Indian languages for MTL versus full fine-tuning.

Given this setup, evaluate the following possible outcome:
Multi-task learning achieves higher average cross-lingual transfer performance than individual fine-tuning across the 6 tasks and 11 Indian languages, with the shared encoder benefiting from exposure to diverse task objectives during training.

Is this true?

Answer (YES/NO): YES